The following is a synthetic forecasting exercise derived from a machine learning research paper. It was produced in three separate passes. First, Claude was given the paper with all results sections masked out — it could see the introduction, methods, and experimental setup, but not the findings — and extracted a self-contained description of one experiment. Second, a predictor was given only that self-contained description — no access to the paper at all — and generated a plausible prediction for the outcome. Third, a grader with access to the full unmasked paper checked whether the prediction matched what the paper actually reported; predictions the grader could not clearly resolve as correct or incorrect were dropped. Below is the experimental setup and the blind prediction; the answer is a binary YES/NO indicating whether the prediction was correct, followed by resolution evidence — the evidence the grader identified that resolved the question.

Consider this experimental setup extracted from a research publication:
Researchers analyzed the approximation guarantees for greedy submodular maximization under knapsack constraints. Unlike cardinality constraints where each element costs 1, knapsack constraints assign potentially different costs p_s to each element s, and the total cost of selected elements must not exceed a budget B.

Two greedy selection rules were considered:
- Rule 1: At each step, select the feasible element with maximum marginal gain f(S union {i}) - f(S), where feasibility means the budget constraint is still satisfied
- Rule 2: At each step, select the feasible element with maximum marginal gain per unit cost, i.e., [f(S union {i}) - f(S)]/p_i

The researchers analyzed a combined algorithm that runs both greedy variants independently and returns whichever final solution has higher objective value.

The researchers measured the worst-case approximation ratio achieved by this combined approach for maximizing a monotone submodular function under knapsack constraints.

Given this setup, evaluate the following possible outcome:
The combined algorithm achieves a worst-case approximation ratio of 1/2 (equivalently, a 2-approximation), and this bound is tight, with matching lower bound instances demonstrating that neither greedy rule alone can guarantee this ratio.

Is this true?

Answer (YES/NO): NO